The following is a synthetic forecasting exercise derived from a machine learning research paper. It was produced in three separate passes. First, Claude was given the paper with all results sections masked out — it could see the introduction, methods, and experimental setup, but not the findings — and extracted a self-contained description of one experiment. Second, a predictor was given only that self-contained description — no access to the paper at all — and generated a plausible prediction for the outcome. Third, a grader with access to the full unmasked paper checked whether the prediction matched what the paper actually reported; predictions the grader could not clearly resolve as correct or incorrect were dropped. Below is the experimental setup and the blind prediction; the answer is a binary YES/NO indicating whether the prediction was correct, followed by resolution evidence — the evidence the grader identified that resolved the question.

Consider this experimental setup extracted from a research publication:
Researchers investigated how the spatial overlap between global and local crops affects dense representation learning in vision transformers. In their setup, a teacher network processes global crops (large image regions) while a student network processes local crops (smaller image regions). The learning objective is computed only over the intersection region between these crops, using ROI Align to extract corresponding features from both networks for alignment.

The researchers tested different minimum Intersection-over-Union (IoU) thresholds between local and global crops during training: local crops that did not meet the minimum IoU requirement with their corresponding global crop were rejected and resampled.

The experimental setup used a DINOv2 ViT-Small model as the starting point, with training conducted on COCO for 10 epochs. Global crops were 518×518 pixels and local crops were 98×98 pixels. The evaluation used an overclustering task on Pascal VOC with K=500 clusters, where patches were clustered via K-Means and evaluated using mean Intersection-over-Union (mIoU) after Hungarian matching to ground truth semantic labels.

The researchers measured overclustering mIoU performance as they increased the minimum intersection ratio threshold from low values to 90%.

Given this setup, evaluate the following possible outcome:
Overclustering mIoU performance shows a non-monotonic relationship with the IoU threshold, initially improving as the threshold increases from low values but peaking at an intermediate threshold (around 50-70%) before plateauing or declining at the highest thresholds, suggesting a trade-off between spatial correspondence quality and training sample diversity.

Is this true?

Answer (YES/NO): NO